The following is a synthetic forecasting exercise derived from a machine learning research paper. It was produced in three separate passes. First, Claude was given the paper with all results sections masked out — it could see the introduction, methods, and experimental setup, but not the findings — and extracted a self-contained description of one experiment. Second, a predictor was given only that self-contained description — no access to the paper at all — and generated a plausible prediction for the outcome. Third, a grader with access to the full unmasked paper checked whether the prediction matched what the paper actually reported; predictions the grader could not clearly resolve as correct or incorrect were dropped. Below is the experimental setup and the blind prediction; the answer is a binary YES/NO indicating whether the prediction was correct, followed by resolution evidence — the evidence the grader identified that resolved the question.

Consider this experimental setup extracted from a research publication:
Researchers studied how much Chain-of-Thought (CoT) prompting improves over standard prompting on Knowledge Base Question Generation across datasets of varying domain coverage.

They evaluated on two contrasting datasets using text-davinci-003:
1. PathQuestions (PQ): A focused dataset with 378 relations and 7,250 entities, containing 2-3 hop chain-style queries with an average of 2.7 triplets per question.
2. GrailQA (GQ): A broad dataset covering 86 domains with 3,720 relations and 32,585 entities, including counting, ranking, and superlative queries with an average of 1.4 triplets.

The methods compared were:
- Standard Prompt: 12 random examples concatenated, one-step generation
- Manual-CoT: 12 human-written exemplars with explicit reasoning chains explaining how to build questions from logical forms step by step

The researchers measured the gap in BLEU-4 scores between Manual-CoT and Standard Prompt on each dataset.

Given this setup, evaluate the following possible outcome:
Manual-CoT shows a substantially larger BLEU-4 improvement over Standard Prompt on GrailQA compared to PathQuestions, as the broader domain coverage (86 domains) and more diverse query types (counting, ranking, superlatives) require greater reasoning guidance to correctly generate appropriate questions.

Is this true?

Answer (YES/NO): NO